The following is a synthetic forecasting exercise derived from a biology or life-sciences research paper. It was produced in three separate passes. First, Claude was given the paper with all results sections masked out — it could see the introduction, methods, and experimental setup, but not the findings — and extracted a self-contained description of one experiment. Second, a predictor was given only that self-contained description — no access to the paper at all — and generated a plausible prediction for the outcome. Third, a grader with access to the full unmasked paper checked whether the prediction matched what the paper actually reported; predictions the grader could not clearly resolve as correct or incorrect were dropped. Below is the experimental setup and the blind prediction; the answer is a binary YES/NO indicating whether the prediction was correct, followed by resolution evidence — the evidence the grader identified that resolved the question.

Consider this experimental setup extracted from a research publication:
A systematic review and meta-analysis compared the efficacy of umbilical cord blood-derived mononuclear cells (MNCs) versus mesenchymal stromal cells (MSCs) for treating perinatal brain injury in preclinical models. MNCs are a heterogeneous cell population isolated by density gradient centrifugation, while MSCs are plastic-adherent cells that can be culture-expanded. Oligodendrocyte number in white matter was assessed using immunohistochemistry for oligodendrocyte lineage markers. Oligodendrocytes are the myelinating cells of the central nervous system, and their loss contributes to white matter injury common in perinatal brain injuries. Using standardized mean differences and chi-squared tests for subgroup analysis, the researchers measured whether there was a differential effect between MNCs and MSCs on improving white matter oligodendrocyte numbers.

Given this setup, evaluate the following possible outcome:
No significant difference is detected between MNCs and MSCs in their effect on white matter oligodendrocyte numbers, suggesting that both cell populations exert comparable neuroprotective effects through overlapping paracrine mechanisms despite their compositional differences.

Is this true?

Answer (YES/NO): NO